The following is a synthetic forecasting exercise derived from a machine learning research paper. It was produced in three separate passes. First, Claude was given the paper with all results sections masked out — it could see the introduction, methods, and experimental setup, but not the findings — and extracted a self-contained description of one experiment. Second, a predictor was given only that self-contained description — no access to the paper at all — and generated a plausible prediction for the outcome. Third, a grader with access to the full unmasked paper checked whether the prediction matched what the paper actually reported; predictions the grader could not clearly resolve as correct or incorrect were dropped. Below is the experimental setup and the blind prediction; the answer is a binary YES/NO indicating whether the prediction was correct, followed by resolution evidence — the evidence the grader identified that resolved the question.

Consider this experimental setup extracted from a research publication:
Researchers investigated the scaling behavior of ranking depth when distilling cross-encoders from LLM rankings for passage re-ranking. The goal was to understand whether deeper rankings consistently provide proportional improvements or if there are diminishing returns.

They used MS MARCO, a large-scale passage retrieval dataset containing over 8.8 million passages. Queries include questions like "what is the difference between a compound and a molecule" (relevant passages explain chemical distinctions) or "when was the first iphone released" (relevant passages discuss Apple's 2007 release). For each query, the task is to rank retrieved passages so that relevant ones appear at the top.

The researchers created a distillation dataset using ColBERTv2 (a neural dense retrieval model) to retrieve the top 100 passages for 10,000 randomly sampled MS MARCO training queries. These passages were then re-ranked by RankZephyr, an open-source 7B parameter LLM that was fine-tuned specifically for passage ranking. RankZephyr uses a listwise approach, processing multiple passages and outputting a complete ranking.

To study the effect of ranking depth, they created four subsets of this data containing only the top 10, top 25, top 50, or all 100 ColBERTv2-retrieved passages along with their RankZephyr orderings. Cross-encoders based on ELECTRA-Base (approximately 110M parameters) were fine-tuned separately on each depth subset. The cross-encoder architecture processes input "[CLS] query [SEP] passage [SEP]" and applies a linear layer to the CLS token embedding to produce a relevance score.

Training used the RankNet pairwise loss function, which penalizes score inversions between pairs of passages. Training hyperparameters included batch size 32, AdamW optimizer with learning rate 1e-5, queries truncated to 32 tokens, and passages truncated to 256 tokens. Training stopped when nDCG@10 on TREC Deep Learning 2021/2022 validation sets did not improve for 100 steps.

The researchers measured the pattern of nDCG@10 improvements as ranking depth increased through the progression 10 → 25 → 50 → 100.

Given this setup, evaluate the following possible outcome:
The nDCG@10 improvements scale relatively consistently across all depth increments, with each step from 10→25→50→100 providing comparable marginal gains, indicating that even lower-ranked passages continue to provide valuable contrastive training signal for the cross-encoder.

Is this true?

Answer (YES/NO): NO